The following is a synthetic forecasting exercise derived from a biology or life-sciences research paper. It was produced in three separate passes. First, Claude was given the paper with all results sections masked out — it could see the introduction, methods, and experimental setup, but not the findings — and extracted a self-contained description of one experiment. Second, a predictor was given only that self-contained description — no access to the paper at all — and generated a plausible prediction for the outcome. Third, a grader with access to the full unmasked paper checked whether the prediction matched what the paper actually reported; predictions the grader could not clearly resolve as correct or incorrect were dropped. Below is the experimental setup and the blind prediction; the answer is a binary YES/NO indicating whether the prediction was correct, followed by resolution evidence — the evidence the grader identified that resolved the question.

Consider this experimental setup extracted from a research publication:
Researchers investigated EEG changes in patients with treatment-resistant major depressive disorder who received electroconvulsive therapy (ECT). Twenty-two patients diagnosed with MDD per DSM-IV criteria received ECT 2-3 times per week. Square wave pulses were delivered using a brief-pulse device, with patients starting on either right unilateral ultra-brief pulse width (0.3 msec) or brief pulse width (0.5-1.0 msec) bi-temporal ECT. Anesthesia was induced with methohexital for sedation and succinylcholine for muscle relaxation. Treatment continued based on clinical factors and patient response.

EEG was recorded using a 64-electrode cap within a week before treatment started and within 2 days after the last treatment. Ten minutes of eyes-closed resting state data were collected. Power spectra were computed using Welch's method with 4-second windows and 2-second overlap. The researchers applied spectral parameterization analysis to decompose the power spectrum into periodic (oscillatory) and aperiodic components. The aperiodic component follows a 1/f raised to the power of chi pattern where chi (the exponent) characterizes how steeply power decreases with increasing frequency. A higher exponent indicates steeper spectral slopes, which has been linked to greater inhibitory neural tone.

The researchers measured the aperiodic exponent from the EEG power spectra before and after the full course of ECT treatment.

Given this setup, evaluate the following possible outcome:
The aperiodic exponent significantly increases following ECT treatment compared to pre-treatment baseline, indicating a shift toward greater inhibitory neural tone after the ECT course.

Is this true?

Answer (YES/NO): YES